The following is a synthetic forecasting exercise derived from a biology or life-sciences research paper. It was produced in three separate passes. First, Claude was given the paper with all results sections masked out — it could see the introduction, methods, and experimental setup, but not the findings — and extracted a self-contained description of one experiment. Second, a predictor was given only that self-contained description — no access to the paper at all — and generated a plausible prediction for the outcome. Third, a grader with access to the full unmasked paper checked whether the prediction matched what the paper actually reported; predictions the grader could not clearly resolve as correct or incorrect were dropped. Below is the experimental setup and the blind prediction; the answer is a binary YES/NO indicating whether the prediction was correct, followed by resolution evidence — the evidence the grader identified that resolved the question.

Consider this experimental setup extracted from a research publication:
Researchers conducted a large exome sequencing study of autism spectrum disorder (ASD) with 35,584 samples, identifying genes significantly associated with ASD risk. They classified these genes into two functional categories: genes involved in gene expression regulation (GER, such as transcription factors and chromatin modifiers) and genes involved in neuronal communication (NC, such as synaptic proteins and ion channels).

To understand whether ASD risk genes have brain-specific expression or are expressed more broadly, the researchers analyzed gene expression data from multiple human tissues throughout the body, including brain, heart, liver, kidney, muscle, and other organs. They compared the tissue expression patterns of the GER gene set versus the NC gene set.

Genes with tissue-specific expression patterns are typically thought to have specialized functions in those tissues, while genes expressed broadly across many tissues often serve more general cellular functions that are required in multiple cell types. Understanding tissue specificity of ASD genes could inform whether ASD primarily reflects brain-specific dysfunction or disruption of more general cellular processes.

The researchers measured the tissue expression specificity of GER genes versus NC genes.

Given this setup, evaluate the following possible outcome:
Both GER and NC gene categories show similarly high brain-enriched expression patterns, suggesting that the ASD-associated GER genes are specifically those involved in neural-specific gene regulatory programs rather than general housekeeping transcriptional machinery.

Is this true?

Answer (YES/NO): NO